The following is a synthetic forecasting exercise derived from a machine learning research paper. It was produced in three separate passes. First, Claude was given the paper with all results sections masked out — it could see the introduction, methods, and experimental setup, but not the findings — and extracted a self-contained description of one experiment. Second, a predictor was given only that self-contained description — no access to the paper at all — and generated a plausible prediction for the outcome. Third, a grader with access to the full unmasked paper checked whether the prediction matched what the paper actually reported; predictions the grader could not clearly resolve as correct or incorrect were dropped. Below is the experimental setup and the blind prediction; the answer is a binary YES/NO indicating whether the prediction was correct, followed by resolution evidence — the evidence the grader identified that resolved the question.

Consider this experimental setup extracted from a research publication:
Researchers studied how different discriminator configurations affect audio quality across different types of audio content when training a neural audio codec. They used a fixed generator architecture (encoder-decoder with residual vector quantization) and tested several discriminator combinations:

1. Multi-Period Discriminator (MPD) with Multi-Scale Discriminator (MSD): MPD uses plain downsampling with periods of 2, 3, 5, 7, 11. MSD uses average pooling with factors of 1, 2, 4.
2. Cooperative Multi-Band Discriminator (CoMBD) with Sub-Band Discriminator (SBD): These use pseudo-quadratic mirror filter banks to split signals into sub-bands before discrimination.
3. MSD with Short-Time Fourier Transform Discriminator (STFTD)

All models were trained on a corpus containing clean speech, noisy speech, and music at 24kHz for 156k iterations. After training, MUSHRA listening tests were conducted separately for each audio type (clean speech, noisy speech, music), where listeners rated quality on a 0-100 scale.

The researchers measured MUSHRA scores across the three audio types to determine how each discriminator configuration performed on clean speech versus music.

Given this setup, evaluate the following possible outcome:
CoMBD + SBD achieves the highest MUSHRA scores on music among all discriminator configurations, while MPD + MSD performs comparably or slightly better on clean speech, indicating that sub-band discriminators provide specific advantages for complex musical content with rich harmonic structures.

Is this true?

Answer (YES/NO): NO